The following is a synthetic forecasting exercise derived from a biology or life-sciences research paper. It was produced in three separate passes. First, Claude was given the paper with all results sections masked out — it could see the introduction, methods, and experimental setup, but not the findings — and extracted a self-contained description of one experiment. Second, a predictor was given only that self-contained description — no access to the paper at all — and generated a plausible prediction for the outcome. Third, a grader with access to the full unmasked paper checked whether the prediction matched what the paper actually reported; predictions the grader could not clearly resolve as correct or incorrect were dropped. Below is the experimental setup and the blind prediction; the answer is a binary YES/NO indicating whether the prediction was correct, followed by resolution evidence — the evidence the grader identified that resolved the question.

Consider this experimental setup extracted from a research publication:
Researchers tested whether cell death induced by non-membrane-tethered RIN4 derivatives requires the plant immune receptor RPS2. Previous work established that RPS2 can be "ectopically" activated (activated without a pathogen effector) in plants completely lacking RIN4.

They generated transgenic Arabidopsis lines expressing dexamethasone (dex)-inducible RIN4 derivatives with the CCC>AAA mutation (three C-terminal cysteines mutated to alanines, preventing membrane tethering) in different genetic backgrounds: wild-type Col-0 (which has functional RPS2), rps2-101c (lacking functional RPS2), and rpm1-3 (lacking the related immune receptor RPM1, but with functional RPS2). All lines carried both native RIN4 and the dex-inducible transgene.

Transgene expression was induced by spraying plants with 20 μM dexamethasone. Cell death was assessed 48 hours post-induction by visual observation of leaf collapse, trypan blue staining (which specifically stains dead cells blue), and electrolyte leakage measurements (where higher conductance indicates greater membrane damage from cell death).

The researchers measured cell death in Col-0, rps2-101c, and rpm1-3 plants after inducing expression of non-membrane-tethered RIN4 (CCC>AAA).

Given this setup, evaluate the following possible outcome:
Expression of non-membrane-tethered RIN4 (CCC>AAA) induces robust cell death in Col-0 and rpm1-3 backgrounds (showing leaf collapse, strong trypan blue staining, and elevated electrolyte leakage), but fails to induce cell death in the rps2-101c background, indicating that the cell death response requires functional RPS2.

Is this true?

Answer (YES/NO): YES